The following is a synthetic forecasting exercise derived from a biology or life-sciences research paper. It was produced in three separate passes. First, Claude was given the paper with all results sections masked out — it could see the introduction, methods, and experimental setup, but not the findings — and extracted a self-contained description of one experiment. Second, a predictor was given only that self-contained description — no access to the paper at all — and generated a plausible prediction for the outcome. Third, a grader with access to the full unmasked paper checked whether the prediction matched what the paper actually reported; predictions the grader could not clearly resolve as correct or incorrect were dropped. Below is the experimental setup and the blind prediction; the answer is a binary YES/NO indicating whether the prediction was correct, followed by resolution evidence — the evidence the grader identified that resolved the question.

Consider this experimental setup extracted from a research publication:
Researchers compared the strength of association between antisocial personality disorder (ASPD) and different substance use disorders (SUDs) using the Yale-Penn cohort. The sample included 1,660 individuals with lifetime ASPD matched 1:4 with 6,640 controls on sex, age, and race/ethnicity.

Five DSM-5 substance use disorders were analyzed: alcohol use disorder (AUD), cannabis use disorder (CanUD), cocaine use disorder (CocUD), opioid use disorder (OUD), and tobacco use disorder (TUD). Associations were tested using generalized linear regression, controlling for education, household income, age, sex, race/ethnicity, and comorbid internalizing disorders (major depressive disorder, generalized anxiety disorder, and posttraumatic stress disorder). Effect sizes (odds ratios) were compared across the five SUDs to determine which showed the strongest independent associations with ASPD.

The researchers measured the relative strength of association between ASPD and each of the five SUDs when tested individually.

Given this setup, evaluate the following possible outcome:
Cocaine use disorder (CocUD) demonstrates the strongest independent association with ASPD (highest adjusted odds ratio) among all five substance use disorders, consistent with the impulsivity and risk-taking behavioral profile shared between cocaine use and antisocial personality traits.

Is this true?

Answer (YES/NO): NO